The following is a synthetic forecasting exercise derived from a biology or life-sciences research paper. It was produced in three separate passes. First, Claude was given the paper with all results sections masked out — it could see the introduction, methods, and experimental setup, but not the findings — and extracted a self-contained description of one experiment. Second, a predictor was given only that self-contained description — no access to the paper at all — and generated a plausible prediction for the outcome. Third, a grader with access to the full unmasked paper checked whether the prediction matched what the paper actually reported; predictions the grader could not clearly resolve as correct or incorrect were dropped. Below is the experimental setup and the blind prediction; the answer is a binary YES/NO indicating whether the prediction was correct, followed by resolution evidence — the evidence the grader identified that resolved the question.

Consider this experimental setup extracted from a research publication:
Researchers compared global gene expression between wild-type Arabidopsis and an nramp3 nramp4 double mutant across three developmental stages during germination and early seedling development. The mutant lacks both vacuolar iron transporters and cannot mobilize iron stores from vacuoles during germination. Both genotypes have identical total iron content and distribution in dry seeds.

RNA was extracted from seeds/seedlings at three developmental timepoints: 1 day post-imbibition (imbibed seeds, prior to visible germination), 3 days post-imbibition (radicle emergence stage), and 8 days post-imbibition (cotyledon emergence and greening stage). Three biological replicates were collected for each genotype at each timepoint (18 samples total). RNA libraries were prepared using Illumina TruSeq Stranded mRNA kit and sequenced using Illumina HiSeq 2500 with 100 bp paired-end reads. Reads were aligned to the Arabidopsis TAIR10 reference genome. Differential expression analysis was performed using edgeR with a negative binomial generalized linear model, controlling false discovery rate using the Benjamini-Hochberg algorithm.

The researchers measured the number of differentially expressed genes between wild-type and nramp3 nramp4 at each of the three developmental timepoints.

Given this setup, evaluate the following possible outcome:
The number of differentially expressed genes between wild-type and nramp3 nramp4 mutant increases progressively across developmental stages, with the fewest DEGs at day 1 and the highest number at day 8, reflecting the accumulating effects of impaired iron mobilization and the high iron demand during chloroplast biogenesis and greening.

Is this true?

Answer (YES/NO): YES